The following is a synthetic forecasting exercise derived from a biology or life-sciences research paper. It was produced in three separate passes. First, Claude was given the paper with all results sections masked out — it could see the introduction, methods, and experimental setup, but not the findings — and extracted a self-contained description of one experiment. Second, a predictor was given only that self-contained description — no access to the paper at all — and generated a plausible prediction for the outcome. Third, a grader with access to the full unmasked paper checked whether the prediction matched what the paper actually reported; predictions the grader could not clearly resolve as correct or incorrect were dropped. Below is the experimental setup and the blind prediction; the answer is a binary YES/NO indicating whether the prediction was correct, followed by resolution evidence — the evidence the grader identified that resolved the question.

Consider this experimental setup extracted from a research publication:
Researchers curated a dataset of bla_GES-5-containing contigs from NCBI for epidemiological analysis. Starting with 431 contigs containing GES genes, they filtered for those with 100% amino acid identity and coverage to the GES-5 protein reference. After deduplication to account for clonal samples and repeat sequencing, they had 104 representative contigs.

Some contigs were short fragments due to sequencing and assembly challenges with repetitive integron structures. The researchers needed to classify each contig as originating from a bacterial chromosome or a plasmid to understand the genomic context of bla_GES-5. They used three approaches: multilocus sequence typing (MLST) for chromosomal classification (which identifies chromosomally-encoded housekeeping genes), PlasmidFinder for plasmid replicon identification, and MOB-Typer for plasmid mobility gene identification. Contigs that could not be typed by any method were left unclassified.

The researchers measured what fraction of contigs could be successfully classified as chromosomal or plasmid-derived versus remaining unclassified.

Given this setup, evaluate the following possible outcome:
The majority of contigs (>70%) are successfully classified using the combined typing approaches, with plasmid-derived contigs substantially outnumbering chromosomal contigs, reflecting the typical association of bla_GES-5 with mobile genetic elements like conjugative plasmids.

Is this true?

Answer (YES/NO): NO